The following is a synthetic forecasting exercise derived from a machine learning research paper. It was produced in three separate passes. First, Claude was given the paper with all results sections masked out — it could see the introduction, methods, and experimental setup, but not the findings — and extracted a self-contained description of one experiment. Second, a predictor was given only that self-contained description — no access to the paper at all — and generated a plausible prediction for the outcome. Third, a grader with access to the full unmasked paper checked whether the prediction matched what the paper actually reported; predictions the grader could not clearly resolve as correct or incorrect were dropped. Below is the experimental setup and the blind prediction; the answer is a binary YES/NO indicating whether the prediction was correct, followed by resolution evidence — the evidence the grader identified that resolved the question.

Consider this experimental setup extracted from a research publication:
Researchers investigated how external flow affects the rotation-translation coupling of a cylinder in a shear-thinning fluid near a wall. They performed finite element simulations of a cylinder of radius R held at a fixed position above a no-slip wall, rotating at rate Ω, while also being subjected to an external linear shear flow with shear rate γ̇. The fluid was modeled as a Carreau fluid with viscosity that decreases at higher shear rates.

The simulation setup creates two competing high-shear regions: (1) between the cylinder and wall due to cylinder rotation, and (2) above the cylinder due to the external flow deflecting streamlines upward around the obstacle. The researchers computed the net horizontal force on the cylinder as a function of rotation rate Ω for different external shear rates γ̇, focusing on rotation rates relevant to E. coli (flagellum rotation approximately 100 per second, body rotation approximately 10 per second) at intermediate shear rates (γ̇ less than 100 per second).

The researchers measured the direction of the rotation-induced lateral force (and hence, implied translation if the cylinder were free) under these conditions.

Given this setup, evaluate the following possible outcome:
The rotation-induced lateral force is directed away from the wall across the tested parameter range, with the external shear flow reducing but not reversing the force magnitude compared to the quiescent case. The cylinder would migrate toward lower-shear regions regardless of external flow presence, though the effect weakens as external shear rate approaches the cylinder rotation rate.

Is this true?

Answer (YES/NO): NO